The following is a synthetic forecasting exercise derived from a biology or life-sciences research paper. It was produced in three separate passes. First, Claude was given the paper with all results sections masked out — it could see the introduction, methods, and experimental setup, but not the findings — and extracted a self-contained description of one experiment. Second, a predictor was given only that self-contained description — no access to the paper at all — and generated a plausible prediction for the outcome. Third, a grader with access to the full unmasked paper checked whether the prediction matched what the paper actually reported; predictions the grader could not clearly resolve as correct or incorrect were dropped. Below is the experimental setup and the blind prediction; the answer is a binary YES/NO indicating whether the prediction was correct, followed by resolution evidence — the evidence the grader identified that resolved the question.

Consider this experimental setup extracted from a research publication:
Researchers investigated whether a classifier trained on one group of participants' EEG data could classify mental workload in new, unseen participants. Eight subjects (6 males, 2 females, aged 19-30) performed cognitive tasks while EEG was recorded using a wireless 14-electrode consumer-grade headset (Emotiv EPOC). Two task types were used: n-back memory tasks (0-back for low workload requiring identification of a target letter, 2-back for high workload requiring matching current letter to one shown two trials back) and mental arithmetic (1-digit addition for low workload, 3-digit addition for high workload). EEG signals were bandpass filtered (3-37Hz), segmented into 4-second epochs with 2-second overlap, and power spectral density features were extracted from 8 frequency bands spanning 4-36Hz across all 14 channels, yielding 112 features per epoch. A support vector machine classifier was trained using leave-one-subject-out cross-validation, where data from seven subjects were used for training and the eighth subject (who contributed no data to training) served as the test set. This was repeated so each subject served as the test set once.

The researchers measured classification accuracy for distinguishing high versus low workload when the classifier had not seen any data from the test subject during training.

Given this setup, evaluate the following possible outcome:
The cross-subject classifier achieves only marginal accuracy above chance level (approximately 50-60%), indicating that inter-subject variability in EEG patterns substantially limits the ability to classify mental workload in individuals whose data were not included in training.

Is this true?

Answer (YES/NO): YES